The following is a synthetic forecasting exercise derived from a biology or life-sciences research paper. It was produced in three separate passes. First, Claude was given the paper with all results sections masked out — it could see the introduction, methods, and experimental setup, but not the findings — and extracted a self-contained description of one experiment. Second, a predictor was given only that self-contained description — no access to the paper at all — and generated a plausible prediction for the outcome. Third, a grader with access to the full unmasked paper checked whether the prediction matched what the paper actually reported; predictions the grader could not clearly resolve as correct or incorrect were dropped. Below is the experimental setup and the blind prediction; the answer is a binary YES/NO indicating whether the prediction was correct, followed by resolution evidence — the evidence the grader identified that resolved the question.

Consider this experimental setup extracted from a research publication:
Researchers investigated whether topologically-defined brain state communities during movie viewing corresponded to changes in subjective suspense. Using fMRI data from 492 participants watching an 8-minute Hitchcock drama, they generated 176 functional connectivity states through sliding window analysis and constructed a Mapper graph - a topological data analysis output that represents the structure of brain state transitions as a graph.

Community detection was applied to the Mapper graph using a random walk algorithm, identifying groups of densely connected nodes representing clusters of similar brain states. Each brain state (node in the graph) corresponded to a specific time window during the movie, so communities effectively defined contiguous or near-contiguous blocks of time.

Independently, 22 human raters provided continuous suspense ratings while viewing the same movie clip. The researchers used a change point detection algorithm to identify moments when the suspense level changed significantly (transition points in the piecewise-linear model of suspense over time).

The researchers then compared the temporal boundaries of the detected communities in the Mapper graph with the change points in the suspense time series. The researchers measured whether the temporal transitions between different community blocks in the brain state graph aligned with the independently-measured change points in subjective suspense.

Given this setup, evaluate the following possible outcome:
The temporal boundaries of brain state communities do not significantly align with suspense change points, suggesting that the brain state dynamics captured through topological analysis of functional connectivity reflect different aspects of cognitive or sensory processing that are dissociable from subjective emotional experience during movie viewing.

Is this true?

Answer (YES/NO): NO